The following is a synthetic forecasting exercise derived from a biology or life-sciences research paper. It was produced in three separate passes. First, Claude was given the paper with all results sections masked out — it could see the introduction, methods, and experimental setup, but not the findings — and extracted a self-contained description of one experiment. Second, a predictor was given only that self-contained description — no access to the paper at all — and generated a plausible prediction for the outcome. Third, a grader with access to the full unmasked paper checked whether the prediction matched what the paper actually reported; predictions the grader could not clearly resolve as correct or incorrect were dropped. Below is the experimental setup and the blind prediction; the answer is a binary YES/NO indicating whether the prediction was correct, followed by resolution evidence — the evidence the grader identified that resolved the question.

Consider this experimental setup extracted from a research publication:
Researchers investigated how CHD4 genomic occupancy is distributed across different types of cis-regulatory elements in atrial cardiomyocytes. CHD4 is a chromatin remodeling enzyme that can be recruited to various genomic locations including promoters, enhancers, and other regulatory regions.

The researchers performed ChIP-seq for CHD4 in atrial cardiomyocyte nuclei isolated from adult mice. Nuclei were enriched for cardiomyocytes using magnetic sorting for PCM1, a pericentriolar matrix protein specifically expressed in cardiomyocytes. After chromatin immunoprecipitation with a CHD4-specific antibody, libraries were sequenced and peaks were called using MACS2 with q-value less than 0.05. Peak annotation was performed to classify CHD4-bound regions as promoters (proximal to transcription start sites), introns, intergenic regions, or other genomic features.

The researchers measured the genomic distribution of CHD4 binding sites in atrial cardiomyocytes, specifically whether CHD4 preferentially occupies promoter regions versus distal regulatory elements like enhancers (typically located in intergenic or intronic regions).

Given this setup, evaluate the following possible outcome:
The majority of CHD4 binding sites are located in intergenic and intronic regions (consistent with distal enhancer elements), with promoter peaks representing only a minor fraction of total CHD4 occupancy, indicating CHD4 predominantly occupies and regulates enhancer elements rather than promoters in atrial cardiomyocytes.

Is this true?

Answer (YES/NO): NO